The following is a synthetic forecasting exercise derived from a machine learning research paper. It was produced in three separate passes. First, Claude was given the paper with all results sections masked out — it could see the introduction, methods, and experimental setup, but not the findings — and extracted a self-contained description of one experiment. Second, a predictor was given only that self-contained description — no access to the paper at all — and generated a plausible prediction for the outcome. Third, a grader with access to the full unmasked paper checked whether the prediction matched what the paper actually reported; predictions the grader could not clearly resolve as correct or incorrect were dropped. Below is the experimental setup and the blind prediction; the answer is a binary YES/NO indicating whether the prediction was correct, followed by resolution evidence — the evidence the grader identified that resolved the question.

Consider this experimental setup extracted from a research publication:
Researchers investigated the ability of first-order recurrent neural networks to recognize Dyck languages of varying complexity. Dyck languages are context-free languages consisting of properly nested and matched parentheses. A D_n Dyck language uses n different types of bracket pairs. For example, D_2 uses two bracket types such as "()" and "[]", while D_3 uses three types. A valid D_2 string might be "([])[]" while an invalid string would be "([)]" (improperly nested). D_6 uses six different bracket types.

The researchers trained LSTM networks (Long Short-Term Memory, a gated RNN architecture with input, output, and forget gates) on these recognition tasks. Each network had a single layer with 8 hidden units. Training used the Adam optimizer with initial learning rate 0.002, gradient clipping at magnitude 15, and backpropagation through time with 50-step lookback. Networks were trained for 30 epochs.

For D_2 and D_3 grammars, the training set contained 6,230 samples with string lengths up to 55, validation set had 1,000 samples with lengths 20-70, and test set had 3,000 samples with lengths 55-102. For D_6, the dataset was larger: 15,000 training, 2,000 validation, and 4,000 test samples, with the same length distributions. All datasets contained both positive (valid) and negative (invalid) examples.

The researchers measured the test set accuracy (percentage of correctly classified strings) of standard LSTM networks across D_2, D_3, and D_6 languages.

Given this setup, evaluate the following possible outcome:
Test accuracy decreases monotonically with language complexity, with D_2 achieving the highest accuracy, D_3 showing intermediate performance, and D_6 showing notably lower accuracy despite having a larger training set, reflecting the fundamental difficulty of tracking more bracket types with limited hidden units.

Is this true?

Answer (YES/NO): NO